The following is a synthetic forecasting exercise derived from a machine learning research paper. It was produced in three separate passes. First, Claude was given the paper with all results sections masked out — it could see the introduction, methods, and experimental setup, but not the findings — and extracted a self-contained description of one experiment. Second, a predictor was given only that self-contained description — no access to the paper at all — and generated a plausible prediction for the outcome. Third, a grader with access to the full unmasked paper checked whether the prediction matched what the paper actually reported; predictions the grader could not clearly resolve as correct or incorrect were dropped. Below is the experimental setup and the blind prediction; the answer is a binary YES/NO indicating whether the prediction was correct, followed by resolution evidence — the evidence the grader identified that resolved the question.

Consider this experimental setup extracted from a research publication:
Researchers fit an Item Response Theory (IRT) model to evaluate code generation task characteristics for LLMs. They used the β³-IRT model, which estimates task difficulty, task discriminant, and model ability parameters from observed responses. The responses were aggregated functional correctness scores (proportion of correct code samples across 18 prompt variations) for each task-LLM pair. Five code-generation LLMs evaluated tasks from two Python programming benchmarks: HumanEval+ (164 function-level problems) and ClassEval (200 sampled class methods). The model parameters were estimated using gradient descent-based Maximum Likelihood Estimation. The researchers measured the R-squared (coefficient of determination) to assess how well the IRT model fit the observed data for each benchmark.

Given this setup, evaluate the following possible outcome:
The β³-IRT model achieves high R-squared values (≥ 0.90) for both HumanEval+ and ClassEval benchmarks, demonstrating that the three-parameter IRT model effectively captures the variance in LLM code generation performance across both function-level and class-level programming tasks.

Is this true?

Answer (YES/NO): YES